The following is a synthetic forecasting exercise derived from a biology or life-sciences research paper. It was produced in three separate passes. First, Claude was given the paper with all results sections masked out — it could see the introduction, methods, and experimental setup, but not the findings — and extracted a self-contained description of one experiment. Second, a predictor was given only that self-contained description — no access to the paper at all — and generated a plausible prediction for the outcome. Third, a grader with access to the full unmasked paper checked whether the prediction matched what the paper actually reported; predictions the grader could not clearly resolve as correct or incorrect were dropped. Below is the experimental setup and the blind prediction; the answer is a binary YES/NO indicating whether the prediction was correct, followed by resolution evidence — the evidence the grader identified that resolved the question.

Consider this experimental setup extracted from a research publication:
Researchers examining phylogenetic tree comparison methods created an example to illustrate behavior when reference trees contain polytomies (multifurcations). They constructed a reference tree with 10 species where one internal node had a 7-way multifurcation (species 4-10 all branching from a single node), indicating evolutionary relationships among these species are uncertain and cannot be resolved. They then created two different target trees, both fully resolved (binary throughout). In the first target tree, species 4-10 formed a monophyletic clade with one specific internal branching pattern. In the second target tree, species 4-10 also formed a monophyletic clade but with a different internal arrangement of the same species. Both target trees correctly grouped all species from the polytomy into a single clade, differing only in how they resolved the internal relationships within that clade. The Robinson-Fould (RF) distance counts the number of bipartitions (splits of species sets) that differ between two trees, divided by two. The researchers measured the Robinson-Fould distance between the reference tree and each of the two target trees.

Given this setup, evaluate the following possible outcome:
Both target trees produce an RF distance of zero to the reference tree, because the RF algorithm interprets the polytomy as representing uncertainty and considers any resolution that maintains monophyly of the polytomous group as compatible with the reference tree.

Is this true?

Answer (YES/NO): NO